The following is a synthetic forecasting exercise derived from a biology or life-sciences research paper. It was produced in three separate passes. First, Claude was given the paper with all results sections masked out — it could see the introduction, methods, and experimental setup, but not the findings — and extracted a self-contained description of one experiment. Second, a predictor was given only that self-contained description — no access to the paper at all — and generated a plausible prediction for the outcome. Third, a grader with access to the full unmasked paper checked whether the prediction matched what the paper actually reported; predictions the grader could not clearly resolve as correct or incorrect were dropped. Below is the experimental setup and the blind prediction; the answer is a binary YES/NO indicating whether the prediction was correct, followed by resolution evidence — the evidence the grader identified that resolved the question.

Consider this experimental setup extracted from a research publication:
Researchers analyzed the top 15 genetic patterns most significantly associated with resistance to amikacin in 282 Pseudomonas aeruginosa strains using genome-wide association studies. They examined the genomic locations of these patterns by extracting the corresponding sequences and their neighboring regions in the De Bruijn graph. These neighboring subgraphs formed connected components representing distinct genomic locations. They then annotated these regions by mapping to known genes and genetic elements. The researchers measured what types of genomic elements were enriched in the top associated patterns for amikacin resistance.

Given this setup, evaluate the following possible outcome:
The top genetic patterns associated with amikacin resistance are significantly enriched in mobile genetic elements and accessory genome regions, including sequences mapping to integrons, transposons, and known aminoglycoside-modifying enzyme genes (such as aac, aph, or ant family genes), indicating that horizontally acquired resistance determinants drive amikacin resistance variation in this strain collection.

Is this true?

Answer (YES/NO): YES